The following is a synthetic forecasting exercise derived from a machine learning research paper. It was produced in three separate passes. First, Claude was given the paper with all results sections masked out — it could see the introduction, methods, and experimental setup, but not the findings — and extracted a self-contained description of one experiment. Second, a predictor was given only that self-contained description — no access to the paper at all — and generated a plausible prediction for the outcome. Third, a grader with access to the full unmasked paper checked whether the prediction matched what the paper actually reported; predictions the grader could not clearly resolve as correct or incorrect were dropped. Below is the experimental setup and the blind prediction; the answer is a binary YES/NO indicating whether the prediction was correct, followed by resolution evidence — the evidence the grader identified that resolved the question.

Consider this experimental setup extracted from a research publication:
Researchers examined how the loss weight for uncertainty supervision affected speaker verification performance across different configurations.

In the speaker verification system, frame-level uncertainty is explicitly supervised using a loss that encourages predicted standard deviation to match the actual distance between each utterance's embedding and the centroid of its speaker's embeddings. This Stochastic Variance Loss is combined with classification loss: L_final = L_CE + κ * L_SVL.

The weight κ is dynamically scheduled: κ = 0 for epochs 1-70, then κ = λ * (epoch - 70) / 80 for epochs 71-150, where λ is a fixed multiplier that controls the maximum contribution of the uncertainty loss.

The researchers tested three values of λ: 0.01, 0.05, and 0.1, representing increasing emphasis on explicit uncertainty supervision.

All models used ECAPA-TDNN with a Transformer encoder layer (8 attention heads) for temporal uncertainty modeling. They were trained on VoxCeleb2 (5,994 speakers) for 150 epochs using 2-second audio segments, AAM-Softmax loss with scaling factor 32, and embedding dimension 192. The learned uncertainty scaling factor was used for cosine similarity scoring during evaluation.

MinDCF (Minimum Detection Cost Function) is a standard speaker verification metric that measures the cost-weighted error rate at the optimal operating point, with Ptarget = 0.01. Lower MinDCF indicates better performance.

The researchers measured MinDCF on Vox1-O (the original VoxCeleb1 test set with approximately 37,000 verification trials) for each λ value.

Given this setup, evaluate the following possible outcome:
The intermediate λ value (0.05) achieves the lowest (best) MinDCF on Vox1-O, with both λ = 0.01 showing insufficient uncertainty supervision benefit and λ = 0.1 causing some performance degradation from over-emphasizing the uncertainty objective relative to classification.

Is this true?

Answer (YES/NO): NO